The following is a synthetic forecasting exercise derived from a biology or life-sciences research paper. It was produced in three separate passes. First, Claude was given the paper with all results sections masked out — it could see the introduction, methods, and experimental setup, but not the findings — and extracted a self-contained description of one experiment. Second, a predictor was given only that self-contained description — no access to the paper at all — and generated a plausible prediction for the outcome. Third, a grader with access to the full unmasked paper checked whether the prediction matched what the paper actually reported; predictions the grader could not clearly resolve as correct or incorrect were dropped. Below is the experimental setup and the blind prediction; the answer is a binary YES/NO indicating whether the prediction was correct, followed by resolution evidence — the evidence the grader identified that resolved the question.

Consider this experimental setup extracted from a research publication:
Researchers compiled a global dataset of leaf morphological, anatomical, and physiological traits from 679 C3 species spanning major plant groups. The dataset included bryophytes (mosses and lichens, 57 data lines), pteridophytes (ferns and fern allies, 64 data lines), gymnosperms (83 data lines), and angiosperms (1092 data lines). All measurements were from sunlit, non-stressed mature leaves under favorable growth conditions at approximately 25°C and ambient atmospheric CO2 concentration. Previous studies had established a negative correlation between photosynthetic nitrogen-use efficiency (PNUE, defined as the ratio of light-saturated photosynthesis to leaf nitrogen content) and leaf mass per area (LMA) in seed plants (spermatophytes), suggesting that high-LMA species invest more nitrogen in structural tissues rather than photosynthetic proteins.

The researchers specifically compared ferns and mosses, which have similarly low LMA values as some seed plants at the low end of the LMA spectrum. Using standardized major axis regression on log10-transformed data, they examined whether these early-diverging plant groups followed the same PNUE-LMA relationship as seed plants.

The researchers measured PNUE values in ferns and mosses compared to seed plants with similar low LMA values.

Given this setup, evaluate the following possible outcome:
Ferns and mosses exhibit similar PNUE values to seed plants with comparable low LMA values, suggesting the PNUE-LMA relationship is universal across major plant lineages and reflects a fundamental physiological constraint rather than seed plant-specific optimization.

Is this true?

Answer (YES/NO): NO